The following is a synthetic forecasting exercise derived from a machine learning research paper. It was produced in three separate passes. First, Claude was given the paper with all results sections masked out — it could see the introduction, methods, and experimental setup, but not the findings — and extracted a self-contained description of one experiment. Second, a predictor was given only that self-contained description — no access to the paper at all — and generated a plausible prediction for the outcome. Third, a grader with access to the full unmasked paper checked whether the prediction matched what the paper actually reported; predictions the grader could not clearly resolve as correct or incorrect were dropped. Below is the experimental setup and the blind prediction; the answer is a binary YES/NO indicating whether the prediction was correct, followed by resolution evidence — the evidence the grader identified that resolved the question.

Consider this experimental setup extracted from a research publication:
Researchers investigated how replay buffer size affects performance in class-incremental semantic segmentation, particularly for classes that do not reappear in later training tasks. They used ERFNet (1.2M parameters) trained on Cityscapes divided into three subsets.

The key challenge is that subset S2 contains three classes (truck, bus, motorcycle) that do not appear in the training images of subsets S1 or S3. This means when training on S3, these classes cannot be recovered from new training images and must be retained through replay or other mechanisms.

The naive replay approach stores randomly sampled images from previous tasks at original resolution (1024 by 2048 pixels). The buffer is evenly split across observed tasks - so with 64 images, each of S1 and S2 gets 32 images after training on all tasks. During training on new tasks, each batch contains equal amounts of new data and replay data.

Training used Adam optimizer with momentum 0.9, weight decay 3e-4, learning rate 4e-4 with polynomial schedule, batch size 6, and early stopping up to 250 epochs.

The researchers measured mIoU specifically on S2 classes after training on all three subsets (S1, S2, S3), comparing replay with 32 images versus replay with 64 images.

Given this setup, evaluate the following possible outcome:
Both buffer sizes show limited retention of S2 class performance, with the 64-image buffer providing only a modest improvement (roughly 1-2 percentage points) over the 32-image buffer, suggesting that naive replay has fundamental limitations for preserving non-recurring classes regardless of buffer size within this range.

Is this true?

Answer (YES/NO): NO